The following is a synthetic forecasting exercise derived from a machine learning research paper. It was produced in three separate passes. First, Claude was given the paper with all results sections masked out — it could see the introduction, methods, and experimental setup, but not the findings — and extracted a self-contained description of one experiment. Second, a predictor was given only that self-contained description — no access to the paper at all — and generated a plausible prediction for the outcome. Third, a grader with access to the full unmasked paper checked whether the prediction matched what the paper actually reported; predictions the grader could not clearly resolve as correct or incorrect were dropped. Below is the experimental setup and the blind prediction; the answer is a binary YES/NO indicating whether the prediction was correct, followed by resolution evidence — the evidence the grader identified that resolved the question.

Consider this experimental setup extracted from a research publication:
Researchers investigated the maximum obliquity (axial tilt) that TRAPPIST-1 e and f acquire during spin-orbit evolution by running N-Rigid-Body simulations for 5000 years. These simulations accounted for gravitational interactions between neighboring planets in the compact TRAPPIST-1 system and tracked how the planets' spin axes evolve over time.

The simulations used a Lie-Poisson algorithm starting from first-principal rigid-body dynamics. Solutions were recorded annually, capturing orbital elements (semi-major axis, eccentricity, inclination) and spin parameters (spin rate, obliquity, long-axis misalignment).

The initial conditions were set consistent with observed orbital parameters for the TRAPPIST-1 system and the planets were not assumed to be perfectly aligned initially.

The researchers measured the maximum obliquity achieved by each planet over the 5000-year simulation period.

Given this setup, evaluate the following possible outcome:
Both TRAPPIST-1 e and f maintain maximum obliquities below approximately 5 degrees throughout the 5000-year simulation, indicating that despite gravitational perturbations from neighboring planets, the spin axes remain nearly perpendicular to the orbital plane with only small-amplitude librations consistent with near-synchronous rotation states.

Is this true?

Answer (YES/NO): YES